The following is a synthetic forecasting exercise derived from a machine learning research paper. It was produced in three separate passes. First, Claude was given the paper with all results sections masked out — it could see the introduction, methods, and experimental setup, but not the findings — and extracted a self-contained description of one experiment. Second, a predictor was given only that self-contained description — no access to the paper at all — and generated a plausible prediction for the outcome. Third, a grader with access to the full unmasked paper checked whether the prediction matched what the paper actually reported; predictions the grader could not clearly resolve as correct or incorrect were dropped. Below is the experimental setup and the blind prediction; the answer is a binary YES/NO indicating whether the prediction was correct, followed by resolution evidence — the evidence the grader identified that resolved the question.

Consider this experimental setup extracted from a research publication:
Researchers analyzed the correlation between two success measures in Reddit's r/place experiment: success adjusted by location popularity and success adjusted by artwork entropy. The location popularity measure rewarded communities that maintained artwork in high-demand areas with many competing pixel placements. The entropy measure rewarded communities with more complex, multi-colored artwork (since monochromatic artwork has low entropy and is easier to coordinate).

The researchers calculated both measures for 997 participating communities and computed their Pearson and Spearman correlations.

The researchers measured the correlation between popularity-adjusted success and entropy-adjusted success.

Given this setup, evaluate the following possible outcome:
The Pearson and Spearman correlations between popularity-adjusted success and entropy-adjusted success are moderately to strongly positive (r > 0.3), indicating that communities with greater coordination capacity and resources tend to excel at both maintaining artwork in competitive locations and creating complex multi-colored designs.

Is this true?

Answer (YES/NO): NO